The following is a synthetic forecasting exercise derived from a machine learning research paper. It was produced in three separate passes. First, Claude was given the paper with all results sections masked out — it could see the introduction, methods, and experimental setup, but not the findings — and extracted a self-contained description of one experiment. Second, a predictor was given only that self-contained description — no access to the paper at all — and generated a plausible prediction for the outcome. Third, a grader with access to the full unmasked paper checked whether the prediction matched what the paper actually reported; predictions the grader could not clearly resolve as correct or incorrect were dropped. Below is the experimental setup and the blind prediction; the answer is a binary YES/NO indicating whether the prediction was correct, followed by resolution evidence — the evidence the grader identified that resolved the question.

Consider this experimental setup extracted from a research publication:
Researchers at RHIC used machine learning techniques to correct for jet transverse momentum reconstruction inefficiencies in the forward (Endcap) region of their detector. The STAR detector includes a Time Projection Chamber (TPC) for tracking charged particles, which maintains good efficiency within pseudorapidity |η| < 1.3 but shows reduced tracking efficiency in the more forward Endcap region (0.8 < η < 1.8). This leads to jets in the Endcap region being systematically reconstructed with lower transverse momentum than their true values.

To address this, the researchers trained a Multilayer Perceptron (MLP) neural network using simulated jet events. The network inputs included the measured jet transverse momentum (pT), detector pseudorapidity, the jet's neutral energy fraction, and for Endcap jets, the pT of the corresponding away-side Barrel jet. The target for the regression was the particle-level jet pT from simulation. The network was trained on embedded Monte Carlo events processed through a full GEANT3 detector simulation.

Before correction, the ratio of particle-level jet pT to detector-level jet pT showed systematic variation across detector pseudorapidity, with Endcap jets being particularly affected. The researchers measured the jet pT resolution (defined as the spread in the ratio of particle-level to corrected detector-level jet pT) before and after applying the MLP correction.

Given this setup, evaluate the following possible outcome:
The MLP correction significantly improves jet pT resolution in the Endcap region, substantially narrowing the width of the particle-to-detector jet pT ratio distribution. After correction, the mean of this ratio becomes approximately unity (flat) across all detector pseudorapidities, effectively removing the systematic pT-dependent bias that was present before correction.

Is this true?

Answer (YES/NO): YES